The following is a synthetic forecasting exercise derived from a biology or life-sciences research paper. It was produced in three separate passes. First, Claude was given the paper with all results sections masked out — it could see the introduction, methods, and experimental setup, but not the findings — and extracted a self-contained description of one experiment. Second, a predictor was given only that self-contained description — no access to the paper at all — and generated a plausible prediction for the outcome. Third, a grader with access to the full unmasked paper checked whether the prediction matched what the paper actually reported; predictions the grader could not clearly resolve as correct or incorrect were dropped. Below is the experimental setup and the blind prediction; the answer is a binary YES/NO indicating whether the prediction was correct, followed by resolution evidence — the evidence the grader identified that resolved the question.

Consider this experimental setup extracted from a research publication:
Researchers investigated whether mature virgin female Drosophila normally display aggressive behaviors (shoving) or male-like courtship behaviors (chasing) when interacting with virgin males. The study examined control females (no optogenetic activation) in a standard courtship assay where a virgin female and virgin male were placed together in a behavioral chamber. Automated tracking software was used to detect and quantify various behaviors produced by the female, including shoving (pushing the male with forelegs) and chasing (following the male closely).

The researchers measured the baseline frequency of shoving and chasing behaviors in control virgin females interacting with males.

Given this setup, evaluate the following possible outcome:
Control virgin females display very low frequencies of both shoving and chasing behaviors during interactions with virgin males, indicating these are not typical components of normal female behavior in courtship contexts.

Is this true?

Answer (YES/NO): YES